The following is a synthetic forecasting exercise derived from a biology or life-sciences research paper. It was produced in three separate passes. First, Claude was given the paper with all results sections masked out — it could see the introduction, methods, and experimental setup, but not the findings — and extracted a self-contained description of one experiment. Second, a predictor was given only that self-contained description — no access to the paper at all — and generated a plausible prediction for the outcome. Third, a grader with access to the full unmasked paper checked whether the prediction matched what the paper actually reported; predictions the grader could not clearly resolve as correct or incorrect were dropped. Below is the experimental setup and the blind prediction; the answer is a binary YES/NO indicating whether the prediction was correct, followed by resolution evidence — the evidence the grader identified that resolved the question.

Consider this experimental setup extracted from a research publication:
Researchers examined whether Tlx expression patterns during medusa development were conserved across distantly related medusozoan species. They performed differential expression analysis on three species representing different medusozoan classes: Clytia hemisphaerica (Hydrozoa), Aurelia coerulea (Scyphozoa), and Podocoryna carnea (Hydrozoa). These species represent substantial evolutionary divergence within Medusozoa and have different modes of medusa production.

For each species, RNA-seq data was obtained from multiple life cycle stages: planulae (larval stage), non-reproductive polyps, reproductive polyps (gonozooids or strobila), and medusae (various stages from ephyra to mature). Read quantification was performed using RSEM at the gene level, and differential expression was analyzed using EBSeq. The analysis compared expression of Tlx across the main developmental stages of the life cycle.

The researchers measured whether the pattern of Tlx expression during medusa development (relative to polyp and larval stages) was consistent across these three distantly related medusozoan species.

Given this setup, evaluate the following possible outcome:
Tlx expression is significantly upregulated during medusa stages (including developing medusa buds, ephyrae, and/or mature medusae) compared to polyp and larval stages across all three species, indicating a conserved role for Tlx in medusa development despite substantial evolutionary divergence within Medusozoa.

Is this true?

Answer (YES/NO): NO